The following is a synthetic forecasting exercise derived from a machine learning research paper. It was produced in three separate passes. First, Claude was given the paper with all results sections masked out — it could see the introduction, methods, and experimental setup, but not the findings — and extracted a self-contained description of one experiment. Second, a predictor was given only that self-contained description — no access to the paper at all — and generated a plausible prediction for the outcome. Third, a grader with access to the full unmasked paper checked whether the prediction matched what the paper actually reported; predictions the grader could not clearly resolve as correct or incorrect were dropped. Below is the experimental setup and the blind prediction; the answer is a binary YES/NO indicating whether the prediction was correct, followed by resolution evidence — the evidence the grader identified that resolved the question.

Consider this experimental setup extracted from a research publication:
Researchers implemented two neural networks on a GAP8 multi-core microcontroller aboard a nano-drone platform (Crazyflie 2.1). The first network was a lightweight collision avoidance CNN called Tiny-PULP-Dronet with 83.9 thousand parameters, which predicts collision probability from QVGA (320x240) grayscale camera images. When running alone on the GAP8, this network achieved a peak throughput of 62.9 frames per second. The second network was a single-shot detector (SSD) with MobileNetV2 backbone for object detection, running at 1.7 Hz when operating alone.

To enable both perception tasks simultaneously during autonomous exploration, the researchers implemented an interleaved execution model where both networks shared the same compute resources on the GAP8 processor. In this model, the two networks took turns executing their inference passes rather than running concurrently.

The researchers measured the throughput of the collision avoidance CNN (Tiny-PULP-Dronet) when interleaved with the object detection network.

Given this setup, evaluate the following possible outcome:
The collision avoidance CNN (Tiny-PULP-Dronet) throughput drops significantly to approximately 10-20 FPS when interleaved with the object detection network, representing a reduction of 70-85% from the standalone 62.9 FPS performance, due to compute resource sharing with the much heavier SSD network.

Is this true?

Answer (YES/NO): NO